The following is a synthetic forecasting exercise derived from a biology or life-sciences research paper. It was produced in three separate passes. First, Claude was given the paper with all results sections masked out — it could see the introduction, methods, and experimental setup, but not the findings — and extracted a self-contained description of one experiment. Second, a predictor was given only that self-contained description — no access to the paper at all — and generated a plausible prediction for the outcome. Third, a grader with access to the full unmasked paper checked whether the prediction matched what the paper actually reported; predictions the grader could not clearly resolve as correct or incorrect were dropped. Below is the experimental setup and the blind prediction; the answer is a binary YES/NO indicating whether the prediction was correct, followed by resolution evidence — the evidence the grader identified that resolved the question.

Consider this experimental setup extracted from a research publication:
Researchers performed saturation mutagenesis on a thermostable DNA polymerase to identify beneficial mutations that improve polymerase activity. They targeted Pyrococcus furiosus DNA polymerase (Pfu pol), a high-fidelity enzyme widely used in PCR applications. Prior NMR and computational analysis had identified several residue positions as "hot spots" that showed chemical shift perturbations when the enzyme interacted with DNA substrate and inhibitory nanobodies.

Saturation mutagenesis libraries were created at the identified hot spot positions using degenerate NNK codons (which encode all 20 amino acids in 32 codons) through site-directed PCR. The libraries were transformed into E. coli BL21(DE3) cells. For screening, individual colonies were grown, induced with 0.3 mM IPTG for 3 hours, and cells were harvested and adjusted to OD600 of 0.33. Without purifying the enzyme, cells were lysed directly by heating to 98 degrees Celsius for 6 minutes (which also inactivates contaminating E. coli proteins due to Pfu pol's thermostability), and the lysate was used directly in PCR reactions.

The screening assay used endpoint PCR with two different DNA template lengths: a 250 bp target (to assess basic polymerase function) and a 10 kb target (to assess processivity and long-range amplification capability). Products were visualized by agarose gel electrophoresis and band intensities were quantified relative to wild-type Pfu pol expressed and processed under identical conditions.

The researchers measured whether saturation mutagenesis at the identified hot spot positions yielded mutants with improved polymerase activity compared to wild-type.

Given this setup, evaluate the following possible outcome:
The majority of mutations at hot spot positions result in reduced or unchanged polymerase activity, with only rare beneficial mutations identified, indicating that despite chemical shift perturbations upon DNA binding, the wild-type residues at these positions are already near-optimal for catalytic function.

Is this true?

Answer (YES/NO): NO